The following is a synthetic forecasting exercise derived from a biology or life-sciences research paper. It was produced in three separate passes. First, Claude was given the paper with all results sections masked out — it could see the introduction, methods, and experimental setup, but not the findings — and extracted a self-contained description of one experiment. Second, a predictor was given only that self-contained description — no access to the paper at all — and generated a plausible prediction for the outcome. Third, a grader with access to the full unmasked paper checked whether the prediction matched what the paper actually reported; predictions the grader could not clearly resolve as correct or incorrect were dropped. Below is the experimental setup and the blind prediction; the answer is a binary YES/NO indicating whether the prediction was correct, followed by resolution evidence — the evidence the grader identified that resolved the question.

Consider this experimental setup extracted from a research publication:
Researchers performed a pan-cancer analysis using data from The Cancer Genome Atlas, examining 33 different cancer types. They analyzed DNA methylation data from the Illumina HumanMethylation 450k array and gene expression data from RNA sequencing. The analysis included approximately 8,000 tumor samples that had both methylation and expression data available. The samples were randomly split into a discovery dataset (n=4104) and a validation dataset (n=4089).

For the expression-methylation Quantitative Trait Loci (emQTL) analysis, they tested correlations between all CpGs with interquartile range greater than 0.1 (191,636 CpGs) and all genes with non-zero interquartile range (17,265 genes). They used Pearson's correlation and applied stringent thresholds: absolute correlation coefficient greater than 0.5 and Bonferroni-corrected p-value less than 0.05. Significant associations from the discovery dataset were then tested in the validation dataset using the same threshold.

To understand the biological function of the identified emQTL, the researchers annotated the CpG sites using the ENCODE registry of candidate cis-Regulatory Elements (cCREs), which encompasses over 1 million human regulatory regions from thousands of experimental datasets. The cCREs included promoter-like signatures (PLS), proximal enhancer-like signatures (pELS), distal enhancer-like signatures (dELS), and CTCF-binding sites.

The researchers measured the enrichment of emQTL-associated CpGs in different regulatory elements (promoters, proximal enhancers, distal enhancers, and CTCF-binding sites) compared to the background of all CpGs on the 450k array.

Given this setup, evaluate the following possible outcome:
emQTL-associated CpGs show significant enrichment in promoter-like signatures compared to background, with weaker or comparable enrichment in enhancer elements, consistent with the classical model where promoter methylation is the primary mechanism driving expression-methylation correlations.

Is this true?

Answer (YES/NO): NO